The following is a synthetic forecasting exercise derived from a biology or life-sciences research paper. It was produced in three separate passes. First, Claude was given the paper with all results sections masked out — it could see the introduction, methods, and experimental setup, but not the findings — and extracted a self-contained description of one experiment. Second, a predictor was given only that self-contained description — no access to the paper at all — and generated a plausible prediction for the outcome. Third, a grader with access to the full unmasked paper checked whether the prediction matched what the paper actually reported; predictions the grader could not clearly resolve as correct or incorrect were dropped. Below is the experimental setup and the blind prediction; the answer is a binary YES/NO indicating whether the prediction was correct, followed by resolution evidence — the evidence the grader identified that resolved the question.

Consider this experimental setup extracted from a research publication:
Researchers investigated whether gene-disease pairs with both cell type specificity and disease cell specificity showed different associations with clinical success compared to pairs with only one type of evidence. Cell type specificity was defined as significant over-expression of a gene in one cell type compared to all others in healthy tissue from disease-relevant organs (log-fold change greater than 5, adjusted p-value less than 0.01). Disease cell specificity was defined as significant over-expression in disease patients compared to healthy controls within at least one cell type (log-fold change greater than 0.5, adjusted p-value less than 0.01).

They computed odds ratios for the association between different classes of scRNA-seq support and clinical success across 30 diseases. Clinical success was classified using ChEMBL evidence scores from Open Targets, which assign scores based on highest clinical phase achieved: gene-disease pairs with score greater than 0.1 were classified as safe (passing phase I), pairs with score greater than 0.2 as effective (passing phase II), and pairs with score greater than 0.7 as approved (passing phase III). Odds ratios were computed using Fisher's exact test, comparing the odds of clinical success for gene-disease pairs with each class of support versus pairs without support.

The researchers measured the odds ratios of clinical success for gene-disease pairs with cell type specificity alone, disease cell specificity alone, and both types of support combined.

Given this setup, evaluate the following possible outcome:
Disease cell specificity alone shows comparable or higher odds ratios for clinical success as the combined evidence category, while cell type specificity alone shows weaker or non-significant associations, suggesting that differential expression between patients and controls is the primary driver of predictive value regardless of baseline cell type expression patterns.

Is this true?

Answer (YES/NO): NO